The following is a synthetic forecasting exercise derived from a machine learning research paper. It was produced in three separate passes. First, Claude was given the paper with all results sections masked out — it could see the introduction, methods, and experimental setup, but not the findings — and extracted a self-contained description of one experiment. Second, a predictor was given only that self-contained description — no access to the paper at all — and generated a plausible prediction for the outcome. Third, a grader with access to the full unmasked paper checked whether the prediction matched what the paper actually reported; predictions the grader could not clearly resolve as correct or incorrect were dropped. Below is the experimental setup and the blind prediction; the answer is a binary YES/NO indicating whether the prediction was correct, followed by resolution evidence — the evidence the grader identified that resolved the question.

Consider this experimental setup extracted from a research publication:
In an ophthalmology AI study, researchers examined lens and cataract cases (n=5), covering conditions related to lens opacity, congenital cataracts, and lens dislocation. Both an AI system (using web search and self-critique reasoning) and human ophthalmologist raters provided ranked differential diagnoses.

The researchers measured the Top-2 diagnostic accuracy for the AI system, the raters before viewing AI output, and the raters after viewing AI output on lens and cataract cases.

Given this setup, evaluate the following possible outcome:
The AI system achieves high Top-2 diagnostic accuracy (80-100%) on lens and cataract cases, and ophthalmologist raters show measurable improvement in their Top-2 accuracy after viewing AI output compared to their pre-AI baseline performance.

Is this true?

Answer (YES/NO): NO